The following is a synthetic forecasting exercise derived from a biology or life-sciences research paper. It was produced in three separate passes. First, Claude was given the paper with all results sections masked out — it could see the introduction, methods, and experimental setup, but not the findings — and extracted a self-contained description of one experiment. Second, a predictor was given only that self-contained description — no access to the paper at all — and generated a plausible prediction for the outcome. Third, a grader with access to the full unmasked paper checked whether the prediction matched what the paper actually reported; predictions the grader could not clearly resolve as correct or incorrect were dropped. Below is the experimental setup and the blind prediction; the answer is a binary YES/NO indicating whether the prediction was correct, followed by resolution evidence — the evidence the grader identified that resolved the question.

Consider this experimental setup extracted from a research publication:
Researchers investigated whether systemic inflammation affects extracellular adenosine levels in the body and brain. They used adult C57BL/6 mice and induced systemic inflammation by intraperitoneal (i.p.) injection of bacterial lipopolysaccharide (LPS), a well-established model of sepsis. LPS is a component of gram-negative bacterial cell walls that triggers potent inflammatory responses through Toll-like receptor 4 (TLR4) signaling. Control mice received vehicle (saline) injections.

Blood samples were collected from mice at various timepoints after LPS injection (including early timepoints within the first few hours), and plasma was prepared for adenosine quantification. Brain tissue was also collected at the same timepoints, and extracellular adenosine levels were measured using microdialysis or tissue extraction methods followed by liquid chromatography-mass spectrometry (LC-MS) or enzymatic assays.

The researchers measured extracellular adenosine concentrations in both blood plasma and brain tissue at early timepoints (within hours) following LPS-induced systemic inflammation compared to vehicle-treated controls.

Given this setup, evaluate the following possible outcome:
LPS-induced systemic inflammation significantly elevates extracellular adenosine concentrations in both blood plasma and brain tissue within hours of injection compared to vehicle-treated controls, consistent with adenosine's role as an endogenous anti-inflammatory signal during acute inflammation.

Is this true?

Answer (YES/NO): NO